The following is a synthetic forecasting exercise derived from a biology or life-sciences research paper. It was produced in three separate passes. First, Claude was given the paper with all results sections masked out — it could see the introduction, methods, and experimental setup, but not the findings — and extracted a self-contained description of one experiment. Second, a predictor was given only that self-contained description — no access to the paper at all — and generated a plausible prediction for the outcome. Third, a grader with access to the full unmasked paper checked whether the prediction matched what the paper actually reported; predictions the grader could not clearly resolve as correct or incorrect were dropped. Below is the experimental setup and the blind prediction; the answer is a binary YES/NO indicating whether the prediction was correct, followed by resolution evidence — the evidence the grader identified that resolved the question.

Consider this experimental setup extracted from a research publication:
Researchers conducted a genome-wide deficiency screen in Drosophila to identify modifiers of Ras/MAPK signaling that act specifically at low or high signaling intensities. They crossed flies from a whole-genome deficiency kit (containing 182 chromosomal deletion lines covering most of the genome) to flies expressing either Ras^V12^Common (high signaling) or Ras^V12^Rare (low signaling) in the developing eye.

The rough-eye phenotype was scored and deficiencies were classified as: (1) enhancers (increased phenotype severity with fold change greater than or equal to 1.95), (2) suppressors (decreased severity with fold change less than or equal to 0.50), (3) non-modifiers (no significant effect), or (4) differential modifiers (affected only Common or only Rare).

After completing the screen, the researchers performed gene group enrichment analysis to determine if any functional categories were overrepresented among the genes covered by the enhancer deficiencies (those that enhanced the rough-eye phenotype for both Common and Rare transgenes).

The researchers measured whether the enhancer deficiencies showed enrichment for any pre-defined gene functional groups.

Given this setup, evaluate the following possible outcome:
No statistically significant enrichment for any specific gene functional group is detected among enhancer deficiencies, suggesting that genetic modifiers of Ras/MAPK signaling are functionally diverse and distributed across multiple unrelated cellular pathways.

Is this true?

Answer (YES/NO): NO